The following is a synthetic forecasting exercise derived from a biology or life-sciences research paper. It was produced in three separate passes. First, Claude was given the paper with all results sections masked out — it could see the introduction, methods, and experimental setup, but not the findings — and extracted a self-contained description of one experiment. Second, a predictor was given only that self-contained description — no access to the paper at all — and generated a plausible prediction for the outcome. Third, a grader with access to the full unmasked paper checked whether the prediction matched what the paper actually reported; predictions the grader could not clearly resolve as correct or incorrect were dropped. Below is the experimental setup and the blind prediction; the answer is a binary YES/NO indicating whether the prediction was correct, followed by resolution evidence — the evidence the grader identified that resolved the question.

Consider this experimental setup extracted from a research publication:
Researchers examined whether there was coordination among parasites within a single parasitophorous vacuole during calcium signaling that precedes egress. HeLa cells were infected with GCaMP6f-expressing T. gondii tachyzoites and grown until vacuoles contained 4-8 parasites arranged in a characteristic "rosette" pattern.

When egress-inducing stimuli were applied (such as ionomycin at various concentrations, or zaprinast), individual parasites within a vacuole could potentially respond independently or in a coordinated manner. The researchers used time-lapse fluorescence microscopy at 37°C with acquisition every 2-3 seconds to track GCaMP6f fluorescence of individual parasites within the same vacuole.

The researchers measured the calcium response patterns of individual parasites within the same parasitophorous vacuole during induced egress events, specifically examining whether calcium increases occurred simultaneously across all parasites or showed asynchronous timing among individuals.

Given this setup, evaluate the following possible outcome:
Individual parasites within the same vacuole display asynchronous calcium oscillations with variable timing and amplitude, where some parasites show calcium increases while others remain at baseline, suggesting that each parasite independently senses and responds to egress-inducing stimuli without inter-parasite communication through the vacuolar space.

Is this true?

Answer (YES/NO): NO